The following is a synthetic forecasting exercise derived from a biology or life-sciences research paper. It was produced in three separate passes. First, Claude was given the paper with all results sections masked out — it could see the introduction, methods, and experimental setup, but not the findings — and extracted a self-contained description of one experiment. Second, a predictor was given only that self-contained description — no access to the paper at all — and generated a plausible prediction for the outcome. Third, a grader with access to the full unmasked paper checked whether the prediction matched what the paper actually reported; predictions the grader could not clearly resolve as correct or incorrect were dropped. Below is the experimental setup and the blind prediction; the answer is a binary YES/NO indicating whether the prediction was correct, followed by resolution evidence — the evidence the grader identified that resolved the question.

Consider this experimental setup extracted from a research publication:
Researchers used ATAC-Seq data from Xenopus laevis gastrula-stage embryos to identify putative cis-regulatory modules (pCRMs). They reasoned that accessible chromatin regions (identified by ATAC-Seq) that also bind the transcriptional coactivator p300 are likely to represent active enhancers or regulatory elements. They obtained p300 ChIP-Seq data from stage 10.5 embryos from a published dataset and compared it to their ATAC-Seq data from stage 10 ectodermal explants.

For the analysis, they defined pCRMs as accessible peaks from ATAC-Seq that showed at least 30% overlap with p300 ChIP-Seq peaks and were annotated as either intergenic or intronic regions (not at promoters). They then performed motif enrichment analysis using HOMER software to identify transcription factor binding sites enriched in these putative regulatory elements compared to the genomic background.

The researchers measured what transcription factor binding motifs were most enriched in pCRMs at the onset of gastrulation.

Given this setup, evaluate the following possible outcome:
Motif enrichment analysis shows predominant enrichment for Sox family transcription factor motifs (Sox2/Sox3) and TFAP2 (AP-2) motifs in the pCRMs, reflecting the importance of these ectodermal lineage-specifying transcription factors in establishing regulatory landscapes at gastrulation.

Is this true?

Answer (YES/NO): NO